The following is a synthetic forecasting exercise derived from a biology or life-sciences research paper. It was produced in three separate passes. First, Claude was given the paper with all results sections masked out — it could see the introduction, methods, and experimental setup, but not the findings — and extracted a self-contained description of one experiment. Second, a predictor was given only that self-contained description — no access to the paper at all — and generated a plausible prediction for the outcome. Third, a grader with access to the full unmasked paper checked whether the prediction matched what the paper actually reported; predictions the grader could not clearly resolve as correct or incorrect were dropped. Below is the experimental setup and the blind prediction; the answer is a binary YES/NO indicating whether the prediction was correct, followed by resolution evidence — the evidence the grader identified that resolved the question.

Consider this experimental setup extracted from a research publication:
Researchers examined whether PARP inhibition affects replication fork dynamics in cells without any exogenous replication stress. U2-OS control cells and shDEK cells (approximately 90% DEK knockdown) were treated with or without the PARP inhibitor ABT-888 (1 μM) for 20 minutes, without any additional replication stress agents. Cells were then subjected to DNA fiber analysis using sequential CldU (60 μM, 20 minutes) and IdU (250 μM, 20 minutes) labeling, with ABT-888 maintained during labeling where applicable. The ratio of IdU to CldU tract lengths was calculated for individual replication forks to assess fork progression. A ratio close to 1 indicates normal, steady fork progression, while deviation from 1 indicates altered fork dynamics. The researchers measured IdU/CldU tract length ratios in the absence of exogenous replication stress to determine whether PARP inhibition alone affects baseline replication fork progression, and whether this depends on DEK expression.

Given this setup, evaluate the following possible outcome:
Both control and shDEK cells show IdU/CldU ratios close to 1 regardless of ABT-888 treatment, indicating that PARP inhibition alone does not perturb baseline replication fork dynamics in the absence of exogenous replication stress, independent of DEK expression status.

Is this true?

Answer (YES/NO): YES